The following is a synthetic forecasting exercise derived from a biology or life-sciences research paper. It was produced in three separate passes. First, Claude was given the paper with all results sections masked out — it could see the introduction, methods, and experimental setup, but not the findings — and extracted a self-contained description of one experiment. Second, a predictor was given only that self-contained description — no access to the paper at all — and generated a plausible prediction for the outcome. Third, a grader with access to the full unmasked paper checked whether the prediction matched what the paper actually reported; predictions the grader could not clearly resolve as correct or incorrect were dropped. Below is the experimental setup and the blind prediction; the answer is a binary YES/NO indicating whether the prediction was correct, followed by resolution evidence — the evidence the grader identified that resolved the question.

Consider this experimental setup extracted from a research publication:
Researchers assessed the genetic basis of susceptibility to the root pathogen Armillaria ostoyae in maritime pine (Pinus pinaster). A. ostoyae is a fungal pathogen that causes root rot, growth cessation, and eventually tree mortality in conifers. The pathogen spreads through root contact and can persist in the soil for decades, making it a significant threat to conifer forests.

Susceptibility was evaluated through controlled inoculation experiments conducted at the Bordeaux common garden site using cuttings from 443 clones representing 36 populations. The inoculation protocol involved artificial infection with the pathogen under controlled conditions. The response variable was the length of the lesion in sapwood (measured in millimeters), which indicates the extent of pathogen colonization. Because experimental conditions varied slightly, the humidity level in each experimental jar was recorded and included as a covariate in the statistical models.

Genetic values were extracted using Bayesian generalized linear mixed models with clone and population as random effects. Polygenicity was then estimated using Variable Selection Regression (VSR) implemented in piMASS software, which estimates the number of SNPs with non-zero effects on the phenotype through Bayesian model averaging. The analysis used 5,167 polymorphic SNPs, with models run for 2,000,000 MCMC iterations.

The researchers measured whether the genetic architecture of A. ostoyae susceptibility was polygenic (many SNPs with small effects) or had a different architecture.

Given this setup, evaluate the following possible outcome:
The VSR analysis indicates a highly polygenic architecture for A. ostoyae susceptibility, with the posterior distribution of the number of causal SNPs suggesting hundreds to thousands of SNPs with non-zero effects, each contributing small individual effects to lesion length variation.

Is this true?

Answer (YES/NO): NO